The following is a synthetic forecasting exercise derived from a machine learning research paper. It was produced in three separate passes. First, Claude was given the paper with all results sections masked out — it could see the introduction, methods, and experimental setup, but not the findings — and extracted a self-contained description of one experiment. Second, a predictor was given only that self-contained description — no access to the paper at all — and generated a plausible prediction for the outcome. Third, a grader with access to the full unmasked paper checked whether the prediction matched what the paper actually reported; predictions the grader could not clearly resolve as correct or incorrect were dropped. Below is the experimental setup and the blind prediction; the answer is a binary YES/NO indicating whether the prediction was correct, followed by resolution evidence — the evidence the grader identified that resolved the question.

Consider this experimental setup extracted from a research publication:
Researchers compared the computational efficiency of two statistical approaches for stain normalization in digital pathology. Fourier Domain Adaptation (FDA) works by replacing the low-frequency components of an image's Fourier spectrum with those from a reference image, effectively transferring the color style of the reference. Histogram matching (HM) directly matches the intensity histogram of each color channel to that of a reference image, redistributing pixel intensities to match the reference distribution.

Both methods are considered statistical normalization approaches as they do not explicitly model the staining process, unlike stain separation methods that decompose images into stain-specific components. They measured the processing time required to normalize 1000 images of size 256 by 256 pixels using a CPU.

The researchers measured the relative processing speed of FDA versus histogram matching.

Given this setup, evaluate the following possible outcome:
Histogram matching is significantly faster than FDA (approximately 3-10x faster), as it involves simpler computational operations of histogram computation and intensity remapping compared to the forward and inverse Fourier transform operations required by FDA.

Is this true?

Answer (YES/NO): NO